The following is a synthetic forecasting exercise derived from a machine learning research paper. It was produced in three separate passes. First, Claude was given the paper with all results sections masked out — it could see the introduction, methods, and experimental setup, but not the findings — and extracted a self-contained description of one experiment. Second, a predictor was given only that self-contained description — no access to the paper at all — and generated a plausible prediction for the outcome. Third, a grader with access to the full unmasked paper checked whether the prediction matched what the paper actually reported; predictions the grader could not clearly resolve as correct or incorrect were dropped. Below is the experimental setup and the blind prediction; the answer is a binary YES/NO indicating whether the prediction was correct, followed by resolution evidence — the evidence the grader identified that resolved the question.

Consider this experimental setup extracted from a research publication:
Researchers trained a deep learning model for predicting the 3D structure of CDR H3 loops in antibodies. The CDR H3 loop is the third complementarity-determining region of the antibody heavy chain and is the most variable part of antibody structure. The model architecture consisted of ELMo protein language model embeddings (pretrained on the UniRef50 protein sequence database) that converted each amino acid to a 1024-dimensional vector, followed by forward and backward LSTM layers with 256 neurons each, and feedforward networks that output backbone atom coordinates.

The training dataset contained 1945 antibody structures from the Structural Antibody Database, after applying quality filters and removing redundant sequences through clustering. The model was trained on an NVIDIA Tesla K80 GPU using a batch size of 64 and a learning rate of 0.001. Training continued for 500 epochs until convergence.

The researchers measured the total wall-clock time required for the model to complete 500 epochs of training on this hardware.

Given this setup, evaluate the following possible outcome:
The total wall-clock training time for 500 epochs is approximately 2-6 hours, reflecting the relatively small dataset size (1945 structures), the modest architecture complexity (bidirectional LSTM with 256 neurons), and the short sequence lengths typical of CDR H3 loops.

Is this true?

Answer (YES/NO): YES